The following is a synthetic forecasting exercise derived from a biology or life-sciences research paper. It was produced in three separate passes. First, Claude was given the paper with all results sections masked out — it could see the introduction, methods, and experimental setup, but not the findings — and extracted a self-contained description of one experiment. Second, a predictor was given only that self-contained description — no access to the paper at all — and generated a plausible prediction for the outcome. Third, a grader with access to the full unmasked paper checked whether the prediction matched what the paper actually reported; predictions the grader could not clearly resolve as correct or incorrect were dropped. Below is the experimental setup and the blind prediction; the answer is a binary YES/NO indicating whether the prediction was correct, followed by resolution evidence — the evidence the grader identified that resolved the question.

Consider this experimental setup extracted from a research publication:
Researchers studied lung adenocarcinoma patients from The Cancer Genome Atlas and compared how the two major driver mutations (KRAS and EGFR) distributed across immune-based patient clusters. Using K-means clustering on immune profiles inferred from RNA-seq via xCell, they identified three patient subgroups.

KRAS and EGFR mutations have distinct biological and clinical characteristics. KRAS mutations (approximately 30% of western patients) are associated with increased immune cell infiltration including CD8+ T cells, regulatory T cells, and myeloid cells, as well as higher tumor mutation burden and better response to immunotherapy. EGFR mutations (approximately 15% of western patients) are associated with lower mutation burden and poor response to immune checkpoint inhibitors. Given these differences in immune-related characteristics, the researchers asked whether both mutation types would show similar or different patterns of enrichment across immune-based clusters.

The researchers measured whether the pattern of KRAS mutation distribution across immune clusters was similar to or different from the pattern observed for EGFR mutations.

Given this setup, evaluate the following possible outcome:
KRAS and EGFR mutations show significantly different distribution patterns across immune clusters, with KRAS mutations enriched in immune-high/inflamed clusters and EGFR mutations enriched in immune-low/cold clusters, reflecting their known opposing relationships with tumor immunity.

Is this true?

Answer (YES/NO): NO